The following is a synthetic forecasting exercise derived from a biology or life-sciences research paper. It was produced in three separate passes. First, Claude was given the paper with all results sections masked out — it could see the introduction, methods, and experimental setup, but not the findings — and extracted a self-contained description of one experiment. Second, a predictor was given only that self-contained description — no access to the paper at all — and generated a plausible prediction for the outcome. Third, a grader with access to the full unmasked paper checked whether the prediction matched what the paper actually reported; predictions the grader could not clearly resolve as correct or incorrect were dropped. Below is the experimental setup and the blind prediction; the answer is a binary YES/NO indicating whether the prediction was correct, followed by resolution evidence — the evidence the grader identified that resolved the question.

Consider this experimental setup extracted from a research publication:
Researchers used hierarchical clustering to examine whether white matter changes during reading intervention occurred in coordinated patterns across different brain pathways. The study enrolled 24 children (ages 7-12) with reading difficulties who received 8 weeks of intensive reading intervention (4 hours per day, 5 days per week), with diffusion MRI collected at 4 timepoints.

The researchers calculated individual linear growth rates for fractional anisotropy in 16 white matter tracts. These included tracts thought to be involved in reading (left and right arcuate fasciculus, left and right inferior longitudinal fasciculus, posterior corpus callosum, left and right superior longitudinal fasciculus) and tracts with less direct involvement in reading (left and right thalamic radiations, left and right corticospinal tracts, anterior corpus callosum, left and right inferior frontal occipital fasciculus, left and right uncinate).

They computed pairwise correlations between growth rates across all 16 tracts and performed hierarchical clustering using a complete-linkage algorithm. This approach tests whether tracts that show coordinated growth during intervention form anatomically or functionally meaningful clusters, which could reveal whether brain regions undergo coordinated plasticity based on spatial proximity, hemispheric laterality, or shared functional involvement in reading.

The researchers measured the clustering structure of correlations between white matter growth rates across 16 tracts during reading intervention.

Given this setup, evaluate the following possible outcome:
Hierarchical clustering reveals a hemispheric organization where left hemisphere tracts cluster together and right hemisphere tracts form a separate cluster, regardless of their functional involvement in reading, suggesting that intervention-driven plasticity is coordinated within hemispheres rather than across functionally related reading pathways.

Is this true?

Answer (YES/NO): NO